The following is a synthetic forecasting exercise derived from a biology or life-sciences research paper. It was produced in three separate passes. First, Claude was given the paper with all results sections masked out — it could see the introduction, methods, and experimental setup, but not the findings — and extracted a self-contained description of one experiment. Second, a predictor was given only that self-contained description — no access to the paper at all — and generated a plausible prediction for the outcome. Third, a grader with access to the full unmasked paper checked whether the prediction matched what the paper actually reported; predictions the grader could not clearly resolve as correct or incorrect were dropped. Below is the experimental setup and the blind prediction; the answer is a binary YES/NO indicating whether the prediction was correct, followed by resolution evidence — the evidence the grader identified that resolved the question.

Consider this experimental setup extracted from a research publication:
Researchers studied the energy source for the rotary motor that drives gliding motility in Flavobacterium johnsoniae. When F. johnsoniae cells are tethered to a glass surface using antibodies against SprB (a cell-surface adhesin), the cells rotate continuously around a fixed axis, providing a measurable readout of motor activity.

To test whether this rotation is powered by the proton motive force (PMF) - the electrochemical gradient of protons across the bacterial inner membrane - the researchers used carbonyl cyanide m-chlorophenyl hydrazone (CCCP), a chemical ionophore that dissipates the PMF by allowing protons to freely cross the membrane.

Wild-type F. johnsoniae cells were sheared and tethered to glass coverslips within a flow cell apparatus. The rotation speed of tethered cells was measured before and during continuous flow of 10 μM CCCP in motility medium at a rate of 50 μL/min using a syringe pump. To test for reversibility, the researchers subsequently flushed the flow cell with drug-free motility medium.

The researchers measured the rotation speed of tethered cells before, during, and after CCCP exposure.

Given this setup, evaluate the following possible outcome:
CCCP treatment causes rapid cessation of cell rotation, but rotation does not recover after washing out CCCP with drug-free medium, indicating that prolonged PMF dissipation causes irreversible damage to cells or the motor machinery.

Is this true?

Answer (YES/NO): NO